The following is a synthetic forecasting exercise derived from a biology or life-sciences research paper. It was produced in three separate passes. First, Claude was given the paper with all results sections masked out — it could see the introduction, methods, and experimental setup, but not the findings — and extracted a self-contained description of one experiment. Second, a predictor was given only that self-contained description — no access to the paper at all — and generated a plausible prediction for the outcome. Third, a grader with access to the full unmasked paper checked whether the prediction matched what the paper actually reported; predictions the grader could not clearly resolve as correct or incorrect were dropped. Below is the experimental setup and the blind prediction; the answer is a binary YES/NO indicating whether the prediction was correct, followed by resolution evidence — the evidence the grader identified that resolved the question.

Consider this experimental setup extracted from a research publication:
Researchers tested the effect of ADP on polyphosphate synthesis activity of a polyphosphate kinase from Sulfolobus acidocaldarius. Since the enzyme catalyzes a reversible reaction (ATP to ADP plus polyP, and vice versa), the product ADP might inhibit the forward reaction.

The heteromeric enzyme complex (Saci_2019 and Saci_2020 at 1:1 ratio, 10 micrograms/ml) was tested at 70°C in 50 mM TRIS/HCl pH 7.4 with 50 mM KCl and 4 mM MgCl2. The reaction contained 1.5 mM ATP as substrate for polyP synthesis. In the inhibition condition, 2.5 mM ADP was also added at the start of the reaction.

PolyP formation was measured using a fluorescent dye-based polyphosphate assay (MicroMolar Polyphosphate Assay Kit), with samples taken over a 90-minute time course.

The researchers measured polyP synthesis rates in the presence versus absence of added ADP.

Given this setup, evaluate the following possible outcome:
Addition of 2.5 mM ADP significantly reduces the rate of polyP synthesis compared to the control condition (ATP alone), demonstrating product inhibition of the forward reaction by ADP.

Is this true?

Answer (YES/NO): YES